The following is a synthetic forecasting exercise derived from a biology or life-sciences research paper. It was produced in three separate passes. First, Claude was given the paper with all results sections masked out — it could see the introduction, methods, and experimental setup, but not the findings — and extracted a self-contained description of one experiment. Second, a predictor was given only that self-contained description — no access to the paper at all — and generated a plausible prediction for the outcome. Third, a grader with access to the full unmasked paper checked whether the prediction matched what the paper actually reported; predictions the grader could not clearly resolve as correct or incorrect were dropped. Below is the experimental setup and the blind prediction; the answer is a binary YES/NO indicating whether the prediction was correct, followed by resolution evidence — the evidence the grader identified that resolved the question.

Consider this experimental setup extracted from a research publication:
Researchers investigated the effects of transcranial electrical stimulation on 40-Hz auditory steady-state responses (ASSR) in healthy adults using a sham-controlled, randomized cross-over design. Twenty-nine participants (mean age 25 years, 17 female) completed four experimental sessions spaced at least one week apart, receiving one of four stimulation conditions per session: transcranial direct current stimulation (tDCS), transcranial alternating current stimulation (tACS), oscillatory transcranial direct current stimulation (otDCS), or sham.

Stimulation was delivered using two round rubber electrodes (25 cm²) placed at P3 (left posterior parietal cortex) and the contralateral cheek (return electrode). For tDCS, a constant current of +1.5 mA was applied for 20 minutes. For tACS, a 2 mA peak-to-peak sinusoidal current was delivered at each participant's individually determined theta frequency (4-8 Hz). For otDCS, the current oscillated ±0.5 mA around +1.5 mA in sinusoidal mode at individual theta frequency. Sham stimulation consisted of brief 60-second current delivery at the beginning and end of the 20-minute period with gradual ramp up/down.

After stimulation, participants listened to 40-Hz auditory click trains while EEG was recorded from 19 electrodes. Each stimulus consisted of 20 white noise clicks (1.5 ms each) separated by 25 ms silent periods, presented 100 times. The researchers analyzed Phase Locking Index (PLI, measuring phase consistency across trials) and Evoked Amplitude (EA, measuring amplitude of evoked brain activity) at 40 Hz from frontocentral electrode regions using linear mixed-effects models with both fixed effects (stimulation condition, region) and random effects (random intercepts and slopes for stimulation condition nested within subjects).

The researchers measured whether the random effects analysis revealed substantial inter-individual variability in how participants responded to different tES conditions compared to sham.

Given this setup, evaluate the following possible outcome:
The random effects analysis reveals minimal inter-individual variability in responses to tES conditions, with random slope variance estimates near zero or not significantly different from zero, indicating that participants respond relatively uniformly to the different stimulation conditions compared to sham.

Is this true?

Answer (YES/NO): NO